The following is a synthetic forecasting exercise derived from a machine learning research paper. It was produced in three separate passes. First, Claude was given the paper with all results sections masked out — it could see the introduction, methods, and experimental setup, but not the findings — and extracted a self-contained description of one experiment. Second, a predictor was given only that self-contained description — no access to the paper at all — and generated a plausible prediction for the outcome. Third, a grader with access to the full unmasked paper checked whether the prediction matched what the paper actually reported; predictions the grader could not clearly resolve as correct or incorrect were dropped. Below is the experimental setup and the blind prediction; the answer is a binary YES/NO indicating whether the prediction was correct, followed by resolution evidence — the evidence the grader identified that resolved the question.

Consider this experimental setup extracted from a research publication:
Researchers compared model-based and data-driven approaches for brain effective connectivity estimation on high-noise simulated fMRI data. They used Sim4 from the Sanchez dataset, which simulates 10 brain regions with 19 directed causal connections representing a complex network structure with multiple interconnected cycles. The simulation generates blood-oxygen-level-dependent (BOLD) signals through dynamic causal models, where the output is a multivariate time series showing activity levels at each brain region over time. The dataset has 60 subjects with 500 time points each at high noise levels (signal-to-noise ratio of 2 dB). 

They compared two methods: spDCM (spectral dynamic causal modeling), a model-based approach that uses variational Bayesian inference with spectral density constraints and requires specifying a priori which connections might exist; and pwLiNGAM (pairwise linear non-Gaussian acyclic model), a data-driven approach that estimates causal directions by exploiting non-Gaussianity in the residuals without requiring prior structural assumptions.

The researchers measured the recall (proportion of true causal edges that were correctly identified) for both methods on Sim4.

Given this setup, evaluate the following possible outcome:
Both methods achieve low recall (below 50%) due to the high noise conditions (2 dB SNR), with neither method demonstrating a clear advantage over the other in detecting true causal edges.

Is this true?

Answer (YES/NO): NO